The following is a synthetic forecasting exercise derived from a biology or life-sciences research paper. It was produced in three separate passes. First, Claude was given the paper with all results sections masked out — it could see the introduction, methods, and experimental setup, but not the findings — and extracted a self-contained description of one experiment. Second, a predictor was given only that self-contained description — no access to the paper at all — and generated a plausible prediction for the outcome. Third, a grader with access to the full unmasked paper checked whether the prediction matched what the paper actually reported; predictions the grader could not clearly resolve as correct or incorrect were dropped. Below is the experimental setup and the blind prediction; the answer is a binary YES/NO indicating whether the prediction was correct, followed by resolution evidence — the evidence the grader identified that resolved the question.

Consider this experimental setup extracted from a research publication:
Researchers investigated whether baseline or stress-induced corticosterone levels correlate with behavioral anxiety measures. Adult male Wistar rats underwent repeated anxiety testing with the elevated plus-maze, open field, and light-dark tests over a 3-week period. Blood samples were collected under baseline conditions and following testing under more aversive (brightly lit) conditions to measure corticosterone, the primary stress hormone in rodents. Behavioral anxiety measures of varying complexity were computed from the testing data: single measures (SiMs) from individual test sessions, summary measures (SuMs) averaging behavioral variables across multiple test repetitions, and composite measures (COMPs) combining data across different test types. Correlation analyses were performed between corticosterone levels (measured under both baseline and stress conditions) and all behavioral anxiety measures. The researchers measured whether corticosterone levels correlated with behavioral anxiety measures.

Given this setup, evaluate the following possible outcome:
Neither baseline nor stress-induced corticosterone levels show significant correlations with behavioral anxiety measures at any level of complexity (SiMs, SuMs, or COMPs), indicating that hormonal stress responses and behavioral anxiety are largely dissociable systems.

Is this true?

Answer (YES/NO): YES